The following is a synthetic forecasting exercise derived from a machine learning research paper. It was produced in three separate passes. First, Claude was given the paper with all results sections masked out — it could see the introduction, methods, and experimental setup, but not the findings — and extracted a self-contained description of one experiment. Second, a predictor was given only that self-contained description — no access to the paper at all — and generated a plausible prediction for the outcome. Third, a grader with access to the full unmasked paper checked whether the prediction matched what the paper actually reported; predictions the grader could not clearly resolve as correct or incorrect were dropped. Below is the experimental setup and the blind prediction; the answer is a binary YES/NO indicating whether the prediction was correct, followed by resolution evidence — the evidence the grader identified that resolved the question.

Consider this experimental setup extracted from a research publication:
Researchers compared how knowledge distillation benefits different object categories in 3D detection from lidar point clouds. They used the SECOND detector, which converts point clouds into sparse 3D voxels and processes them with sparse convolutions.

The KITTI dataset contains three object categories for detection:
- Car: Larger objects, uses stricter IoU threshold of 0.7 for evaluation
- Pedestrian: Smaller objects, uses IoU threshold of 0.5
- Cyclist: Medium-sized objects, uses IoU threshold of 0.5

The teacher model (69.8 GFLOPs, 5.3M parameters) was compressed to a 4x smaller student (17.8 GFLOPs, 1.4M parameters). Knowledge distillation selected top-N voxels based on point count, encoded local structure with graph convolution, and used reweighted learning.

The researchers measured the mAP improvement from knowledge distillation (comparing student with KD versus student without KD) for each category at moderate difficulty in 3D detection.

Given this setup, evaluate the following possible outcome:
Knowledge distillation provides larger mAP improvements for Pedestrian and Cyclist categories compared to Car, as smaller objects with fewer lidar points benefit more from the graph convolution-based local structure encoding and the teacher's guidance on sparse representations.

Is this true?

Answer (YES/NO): YES